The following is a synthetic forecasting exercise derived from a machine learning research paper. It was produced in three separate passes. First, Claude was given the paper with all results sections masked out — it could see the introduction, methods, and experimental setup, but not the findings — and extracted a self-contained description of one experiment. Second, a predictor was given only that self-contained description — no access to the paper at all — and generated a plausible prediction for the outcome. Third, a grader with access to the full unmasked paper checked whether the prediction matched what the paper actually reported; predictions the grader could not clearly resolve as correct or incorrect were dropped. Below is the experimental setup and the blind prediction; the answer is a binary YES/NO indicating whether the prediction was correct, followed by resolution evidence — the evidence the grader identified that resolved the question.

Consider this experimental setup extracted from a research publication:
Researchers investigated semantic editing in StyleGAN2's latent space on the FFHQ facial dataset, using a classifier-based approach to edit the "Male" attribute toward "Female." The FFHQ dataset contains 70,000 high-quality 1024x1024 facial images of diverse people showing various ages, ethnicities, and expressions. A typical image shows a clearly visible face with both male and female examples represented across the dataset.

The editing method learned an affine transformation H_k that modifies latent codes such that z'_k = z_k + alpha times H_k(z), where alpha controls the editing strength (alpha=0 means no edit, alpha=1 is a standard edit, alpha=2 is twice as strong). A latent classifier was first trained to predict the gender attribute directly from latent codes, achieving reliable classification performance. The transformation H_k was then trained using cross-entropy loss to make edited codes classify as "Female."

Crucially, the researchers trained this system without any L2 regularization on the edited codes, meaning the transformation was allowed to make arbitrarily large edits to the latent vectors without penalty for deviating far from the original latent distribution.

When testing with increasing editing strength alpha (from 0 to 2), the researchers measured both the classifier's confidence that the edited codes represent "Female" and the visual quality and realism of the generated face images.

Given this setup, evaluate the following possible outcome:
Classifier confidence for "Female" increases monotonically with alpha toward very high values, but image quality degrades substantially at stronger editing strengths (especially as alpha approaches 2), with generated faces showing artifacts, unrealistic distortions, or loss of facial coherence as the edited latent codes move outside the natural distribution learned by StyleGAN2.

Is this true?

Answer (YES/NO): YES